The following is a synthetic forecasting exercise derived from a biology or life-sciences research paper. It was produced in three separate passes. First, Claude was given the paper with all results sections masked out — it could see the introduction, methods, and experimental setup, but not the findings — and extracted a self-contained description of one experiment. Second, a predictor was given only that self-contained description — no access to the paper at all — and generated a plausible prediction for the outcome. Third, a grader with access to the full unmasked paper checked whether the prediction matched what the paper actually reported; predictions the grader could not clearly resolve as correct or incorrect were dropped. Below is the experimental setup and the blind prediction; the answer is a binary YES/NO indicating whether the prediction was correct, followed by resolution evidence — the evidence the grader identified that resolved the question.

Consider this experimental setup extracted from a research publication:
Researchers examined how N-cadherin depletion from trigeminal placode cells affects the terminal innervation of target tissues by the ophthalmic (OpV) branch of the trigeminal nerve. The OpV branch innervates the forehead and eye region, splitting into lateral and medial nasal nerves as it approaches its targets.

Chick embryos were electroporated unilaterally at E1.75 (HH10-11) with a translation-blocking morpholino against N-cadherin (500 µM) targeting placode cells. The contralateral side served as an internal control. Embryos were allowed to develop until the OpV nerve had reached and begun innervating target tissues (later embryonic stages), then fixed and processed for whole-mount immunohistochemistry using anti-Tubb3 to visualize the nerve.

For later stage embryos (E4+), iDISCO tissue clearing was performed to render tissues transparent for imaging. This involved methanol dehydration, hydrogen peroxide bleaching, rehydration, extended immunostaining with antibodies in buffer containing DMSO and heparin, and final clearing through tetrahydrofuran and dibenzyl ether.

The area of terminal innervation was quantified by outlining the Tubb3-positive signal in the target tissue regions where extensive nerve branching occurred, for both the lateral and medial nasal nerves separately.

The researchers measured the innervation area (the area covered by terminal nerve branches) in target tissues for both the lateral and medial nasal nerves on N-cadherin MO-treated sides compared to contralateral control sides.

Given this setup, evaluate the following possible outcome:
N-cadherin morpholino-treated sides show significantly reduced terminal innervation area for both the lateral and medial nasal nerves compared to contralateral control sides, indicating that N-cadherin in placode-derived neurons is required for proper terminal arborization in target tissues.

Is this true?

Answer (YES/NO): YES